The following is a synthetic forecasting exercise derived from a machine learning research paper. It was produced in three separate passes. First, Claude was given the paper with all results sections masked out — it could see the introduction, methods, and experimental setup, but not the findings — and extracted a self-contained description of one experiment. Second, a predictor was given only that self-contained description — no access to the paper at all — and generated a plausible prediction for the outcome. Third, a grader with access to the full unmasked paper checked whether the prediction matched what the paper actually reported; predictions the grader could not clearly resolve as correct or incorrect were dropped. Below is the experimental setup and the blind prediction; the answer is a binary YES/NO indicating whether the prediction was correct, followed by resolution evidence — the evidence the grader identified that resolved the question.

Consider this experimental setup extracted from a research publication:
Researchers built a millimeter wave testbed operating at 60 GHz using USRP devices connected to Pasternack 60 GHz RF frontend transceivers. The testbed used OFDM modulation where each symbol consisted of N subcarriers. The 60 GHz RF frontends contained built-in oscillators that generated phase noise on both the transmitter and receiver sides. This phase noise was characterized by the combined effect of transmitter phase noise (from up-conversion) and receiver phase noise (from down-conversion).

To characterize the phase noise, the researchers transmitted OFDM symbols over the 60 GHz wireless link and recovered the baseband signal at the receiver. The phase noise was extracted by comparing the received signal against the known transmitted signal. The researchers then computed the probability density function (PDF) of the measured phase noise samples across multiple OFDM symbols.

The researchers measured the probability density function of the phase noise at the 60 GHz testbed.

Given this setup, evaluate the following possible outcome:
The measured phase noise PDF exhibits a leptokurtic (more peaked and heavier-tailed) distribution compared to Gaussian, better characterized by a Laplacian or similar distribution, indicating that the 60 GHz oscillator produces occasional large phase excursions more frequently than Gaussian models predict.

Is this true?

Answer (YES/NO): NO